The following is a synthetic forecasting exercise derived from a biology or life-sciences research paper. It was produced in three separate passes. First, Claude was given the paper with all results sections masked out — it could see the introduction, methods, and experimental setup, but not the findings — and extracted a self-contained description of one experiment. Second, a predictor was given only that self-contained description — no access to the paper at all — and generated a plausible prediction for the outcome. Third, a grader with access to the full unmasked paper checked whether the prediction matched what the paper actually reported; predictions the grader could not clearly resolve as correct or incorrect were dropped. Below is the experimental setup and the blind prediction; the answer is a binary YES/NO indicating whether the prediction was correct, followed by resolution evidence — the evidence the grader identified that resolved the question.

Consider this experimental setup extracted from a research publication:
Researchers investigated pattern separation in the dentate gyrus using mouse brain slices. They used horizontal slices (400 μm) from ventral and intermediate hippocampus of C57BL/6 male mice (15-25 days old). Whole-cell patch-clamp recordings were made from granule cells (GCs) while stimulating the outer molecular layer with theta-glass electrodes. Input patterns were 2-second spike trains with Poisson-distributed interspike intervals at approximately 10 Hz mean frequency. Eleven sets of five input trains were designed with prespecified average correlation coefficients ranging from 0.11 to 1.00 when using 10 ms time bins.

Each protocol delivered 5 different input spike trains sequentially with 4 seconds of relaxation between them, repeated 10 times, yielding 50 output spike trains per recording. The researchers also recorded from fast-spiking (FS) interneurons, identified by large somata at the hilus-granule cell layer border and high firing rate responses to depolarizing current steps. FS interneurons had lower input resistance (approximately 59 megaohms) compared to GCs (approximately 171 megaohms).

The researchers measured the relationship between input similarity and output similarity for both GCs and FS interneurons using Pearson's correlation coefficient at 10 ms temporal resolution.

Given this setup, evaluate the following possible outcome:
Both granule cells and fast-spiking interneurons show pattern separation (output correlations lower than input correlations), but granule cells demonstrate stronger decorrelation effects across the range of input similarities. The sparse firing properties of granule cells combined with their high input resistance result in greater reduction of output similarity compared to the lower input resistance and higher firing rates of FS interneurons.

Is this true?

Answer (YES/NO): NO